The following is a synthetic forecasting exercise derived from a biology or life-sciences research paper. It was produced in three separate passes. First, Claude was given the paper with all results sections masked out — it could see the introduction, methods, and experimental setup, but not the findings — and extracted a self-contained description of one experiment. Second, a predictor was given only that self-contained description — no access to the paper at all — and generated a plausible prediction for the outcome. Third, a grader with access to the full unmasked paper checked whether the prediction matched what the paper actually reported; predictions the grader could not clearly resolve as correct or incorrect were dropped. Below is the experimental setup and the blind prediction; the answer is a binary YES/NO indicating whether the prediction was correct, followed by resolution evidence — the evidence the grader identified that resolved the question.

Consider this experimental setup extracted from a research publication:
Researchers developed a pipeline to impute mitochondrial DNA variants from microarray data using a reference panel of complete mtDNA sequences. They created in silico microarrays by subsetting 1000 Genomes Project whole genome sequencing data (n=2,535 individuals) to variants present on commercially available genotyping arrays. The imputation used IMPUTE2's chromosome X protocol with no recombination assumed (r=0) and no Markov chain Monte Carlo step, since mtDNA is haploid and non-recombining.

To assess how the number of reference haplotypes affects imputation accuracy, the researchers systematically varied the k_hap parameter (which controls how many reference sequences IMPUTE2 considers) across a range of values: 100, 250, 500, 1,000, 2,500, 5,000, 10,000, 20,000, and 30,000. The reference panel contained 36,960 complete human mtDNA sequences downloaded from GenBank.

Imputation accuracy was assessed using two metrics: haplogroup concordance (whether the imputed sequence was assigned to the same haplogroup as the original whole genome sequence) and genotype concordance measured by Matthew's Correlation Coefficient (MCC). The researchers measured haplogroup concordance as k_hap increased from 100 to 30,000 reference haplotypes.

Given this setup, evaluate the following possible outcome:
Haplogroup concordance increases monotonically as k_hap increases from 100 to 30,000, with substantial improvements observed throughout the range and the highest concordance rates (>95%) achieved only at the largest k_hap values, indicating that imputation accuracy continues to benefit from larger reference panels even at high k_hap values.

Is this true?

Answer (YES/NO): NO